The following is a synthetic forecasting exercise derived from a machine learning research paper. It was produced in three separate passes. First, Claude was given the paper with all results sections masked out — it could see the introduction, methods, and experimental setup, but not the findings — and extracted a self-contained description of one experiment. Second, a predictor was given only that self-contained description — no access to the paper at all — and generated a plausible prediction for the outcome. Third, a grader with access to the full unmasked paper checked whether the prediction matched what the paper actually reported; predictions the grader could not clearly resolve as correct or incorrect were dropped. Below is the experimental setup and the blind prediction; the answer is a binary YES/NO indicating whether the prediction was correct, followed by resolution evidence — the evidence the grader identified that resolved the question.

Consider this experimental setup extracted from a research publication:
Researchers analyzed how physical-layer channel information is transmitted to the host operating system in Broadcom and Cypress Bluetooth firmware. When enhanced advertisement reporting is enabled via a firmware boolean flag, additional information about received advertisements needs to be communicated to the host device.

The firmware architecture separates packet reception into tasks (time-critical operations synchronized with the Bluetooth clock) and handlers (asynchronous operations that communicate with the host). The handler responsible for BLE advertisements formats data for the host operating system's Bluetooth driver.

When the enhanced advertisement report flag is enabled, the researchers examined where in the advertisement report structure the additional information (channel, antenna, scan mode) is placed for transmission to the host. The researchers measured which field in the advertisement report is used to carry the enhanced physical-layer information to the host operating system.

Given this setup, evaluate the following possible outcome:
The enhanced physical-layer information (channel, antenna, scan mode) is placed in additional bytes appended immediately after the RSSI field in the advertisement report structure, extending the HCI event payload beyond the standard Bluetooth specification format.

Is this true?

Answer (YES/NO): NO